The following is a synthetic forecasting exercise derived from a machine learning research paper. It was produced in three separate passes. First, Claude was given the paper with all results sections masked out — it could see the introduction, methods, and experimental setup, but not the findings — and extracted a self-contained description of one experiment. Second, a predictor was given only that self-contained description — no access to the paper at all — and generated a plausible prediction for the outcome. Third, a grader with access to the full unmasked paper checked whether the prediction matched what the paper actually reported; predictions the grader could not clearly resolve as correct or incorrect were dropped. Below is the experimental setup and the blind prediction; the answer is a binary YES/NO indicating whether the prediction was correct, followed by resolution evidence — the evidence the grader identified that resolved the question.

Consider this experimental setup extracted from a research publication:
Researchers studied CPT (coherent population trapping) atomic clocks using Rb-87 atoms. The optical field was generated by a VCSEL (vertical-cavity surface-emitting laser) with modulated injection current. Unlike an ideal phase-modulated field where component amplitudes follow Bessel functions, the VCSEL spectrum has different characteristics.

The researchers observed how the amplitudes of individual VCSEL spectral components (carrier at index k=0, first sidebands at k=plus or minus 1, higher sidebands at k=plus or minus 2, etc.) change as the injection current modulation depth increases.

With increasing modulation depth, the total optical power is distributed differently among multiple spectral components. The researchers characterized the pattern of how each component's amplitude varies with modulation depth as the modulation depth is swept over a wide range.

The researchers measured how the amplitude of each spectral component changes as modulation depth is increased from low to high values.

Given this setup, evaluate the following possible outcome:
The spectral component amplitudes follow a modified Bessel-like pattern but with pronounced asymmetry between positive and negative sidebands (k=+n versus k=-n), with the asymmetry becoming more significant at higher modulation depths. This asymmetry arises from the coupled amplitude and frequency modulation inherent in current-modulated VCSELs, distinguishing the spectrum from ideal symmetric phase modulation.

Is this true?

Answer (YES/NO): NO